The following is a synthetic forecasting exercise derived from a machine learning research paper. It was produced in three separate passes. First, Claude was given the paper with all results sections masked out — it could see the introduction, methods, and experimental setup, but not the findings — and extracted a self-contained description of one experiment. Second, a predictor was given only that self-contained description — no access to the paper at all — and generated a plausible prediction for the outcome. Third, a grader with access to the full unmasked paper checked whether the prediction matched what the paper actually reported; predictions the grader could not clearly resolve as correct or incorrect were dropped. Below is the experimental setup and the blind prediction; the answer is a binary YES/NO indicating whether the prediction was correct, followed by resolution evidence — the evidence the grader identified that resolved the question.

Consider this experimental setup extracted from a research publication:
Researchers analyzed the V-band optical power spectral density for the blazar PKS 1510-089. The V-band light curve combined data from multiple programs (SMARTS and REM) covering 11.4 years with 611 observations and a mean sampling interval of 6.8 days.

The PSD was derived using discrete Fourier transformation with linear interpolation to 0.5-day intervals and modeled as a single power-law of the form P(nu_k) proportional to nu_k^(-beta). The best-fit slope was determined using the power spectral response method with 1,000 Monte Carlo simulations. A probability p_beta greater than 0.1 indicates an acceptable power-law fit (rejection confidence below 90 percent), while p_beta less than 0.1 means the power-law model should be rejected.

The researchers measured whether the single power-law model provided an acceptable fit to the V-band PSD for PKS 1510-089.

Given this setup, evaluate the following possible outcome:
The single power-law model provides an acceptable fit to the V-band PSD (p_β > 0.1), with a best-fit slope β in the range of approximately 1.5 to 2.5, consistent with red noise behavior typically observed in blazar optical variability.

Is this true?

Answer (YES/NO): NO